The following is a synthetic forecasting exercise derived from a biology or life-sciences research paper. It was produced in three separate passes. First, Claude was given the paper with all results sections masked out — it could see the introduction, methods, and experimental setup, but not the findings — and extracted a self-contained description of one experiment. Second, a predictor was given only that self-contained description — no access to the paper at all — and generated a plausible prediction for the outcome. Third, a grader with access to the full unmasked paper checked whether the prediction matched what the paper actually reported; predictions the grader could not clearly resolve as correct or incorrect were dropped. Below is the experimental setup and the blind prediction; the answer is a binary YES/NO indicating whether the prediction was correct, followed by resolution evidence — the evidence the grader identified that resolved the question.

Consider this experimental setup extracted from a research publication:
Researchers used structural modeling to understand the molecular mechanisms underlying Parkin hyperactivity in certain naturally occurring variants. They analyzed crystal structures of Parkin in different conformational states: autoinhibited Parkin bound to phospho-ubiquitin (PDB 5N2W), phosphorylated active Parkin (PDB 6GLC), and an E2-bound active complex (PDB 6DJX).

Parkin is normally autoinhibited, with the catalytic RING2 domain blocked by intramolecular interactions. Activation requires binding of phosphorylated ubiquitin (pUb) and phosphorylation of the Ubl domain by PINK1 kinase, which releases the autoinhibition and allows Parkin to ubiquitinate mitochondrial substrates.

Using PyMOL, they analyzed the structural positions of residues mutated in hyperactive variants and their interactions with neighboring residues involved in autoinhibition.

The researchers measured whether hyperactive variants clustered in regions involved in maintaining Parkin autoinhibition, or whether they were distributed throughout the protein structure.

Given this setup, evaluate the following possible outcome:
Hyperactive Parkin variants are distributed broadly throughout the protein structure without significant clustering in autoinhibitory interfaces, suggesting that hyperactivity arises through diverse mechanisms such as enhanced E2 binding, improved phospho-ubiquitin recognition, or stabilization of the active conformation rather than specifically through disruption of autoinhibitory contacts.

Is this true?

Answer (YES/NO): NO